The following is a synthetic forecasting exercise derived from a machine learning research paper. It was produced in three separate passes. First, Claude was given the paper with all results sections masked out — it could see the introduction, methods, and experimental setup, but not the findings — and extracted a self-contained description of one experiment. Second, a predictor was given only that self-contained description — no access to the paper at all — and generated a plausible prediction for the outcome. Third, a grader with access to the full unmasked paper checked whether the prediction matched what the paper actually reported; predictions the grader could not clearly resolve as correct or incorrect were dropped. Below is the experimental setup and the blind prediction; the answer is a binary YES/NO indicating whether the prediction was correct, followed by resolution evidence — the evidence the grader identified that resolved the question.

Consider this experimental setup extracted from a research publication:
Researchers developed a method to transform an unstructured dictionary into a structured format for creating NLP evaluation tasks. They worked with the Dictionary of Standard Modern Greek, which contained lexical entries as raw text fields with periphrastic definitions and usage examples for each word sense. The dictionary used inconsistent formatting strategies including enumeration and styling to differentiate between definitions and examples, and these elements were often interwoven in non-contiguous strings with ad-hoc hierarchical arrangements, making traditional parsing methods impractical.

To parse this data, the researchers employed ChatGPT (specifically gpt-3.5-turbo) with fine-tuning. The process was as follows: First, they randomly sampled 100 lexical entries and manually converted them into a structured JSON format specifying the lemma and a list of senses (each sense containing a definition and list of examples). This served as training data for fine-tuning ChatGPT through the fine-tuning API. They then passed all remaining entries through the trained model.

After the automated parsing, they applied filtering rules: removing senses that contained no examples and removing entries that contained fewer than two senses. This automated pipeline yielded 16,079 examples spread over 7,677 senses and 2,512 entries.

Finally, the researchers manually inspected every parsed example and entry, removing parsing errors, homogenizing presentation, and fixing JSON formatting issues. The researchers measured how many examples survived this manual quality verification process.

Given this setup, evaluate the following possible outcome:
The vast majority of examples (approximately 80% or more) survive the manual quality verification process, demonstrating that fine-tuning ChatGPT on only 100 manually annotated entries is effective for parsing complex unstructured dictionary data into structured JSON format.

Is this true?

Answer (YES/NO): YES